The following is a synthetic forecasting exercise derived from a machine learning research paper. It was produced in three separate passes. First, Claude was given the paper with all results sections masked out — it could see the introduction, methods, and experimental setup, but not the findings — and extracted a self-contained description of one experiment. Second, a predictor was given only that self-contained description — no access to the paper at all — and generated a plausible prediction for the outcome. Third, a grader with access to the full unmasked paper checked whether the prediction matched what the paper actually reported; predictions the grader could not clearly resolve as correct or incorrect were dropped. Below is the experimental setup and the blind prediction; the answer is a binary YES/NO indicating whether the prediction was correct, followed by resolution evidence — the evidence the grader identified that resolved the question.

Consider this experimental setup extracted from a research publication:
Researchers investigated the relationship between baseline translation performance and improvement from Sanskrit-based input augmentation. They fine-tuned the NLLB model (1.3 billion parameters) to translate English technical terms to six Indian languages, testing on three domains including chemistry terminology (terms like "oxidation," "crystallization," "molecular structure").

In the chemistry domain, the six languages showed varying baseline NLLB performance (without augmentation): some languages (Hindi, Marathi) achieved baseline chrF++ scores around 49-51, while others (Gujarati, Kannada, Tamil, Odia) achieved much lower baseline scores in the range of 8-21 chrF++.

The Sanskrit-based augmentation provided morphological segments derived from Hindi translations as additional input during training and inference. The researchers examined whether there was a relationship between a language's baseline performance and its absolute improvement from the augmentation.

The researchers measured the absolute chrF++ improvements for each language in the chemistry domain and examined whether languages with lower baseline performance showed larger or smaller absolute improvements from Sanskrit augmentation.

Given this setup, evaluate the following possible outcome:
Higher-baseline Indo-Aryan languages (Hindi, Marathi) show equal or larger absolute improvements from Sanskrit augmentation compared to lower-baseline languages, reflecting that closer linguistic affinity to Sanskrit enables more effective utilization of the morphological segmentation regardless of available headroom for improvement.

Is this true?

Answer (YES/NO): NO